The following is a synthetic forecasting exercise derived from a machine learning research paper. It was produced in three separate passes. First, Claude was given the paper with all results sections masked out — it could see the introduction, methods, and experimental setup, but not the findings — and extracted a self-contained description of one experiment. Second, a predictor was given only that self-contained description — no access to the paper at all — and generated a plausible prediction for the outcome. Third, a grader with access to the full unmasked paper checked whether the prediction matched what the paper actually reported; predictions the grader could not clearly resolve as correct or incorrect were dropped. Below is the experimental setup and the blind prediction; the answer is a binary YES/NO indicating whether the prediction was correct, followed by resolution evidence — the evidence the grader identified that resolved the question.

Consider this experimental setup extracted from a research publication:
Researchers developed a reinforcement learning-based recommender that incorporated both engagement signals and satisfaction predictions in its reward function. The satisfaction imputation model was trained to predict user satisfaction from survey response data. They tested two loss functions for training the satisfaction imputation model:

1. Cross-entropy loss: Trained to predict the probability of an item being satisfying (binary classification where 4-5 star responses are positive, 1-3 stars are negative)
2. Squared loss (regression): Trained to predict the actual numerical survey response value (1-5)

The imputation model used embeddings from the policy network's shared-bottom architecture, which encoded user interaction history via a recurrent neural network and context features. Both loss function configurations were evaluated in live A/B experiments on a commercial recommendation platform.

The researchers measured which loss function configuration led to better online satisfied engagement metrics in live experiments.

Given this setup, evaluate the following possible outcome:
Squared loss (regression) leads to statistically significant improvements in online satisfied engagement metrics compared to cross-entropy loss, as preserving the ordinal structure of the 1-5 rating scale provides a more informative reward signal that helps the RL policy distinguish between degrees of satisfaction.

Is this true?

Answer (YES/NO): NO